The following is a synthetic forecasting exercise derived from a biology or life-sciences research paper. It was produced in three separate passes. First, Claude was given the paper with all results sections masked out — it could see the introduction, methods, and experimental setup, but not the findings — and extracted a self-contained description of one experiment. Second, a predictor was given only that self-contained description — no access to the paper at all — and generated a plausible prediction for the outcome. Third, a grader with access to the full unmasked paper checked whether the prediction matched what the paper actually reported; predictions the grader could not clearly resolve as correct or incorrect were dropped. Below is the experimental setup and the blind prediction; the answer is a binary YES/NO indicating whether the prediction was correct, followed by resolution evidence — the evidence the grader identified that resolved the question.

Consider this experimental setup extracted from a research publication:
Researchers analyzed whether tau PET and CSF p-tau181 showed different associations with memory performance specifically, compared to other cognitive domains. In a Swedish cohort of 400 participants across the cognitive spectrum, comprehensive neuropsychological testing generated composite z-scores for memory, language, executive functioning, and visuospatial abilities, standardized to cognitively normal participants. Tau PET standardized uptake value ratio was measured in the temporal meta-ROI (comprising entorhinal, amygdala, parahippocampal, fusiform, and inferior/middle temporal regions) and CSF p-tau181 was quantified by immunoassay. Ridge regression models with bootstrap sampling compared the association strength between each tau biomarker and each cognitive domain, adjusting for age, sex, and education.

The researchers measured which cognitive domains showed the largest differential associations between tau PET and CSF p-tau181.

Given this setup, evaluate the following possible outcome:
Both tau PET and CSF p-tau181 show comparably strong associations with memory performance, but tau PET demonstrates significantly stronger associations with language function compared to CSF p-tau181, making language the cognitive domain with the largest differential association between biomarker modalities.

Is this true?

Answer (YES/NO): NO